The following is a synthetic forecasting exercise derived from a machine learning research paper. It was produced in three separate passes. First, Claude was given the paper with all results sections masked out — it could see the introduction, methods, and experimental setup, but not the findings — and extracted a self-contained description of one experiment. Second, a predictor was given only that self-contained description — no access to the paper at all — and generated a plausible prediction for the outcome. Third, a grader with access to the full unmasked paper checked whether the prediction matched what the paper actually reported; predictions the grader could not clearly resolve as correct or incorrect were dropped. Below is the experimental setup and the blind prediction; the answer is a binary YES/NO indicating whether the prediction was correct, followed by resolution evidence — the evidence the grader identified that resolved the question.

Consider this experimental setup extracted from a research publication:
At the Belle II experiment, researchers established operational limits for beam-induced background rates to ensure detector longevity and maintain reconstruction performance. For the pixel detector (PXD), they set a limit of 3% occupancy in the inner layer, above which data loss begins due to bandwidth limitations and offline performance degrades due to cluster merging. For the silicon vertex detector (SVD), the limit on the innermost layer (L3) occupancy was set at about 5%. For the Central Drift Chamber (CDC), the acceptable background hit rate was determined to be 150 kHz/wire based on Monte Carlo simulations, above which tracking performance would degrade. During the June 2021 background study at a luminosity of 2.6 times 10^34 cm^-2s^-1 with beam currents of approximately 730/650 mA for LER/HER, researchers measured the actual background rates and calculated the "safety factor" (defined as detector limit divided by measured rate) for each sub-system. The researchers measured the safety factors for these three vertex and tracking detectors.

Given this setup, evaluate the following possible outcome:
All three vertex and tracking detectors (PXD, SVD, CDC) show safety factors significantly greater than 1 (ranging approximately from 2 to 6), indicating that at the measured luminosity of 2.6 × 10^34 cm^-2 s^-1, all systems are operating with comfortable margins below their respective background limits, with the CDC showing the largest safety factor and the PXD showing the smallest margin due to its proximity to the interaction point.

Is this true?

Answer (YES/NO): NO